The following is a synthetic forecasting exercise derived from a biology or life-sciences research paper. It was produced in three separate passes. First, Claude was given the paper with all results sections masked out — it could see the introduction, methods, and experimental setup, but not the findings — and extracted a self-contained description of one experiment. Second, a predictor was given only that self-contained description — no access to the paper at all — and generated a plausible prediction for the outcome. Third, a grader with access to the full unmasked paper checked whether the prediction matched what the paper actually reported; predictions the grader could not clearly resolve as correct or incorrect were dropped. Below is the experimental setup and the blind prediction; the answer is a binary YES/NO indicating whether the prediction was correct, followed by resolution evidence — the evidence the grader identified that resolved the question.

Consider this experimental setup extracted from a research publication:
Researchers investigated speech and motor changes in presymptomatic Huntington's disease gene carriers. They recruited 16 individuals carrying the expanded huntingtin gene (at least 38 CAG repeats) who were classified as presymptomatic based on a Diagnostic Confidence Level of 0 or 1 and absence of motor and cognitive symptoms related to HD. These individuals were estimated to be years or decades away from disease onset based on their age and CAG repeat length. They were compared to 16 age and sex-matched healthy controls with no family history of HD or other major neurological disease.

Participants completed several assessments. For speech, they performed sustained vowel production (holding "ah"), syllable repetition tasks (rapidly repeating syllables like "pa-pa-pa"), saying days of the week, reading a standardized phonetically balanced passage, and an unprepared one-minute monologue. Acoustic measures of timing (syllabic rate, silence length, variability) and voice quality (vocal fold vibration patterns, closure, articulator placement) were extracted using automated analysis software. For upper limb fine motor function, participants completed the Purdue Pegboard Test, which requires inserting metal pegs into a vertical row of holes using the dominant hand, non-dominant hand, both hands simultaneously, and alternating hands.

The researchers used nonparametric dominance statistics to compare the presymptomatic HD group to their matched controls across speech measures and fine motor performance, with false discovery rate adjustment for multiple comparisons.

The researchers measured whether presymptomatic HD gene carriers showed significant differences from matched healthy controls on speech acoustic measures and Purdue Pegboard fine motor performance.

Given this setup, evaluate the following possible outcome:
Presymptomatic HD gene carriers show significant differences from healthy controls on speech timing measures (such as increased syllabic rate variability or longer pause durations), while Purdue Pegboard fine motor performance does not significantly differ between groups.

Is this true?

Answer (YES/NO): NO